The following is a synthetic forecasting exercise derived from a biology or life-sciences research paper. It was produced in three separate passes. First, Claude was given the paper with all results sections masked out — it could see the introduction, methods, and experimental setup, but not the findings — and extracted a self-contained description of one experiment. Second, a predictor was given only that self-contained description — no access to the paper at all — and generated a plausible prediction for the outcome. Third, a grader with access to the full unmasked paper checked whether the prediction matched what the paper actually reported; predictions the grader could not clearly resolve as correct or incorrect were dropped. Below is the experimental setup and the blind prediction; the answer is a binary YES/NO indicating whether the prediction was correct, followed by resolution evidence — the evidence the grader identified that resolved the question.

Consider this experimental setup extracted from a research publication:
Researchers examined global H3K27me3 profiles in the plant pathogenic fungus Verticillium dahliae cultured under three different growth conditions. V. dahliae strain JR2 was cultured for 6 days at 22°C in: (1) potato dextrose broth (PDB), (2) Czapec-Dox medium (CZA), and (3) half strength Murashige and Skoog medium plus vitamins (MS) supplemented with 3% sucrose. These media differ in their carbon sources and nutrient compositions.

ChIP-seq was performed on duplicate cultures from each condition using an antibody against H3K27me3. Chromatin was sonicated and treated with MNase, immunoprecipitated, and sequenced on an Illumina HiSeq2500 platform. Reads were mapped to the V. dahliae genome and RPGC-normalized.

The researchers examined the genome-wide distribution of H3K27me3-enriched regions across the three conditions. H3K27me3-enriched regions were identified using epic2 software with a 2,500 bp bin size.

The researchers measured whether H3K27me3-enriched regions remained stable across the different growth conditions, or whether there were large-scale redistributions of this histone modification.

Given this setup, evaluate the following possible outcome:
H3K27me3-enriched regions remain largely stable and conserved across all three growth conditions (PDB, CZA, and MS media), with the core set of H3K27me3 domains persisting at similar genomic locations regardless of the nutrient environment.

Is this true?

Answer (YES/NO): YES